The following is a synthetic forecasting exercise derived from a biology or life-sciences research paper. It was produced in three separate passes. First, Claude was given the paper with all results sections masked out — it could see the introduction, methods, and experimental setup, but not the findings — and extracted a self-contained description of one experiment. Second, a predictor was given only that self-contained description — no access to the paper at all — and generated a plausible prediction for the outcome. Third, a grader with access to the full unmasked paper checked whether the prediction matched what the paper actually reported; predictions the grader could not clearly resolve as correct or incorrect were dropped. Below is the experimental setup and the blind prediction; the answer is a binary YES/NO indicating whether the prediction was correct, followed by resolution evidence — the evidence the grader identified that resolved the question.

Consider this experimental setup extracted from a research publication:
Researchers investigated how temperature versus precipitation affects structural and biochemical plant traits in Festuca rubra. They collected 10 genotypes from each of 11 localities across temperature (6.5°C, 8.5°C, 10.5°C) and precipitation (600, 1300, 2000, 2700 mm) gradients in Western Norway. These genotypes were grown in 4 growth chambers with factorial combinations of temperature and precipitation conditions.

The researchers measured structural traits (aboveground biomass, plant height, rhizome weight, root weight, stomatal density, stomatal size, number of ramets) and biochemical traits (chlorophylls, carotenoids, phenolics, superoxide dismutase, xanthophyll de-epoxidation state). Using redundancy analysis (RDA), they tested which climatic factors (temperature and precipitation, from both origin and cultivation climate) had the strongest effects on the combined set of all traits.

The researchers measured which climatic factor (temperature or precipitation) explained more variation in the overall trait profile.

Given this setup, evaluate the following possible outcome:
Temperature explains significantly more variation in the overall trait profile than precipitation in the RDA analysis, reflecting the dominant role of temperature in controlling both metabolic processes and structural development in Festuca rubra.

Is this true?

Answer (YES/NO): NO